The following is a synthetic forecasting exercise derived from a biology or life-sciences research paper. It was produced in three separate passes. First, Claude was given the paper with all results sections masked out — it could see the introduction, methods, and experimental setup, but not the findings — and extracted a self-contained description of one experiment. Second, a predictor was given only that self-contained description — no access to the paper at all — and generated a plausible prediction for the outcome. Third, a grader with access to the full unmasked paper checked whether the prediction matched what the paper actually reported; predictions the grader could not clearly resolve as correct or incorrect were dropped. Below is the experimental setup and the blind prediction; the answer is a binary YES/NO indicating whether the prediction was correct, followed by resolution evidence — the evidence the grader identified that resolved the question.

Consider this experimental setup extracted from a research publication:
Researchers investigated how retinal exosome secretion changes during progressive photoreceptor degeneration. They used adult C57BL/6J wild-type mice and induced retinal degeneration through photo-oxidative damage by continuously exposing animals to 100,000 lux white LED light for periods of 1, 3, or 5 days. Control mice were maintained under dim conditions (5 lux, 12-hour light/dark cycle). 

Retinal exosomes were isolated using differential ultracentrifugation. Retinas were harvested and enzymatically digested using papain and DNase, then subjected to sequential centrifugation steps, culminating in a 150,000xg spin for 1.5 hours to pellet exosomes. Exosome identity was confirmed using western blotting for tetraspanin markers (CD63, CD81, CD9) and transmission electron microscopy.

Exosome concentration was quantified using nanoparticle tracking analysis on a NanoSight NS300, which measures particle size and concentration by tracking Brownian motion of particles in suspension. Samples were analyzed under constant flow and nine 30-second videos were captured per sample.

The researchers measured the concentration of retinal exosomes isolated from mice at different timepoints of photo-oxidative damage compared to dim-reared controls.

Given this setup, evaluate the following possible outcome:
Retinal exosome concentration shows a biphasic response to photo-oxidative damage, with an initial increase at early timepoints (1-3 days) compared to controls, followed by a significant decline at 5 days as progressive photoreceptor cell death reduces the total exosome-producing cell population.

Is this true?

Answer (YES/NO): NO